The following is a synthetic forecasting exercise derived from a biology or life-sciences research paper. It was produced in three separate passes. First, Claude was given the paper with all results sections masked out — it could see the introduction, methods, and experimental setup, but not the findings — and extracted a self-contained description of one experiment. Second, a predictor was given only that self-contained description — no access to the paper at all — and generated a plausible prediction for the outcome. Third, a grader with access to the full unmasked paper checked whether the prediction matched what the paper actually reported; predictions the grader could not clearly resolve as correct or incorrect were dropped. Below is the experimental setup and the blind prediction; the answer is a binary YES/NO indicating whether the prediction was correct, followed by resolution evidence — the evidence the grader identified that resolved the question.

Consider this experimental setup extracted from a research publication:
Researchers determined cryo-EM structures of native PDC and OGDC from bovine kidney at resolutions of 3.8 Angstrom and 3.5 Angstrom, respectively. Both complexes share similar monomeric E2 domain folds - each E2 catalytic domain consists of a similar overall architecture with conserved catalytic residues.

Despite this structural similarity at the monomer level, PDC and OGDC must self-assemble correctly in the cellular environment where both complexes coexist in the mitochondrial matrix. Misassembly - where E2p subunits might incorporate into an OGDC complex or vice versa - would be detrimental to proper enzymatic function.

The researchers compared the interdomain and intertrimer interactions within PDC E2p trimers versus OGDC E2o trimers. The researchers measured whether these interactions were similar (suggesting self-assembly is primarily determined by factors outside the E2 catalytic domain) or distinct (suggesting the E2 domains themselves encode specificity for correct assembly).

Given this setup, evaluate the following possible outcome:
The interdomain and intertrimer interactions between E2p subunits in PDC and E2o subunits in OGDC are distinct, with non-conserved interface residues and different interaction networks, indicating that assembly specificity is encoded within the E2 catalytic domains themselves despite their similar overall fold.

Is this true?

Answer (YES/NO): YES